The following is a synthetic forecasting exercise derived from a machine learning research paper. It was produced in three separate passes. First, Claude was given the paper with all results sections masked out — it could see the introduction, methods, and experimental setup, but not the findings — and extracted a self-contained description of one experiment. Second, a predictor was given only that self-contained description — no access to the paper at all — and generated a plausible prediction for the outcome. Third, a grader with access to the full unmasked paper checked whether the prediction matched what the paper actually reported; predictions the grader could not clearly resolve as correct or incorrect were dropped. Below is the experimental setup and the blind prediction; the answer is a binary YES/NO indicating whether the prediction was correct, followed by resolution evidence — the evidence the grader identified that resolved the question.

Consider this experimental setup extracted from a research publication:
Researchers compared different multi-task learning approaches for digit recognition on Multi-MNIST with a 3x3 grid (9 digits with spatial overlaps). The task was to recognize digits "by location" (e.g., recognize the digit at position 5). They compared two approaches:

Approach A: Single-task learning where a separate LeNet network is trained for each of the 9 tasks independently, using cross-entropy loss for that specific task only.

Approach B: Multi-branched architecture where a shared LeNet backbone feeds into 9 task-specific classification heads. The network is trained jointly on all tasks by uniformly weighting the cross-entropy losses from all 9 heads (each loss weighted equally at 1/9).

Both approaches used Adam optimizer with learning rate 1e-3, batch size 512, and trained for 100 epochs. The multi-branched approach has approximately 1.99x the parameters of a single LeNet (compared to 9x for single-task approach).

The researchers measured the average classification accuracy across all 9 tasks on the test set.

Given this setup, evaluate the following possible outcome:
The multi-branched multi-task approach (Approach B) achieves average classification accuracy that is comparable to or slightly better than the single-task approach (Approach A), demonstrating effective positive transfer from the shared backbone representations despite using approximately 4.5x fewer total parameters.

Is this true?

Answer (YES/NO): NO